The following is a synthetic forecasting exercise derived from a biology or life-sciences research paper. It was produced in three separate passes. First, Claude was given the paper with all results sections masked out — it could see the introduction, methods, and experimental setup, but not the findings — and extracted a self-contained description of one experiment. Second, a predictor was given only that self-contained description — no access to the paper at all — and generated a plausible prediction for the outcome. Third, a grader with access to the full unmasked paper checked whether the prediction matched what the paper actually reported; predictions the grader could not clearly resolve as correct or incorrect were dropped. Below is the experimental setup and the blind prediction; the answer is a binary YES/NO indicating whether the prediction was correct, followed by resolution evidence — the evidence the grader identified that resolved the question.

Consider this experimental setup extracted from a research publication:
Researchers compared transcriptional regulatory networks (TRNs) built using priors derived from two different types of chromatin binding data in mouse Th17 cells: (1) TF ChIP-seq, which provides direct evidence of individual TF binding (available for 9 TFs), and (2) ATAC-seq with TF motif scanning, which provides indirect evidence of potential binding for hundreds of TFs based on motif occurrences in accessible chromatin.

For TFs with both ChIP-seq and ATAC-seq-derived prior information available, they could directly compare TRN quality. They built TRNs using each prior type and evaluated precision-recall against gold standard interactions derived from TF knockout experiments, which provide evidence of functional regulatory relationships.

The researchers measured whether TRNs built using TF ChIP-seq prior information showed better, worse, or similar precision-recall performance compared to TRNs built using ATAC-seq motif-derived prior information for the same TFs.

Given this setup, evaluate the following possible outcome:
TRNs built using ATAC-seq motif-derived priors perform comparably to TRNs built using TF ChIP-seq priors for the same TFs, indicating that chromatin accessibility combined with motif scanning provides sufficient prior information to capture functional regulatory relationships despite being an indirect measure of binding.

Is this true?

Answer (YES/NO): NO